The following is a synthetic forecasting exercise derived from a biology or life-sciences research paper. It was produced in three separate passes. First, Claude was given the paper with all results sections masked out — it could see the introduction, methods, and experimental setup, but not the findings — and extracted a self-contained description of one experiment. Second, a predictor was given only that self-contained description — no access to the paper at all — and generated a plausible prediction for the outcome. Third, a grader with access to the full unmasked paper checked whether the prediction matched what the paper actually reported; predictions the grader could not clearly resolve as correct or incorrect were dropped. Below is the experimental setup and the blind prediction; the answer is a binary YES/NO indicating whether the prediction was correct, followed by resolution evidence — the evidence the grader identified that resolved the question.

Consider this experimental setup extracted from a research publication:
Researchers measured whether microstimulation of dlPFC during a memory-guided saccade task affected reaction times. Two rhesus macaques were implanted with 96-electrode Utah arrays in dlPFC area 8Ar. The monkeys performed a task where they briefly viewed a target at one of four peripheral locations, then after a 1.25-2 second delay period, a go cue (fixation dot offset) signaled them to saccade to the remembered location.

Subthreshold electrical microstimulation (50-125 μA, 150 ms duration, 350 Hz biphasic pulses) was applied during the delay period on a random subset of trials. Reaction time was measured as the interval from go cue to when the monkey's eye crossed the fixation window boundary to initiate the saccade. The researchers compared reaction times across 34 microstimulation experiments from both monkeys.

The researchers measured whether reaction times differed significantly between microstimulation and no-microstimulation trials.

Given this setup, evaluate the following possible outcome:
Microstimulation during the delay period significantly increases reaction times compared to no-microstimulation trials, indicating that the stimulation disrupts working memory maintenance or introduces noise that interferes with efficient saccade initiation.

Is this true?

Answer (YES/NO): YES